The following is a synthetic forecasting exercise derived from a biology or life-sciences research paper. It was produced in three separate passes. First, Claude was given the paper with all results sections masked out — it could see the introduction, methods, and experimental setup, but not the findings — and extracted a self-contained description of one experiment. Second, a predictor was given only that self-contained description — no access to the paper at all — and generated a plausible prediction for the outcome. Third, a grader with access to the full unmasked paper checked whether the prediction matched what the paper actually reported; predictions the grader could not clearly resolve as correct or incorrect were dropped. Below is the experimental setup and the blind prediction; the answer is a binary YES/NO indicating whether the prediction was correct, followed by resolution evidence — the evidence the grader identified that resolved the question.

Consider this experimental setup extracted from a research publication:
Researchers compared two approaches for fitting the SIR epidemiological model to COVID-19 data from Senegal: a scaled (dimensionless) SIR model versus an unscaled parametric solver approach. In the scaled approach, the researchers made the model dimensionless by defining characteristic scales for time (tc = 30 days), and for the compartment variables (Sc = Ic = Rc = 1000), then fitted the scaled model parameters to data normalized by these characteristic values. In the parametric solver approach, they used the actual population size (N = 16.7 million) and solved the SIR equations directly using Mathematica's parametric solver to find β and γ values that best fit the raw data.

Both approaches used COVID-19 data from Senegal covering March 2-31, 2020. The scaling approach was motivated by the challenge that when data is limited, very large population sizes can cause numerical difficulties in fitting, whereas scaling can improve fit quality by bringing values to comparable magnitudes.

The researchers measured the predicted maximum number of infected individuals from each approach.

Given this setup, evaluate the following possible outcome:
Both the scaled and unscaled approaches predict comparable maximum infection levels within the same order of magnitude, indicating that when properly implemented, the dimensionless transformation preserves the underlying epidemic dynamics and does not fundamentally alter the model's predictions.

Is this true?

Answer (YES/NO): NO